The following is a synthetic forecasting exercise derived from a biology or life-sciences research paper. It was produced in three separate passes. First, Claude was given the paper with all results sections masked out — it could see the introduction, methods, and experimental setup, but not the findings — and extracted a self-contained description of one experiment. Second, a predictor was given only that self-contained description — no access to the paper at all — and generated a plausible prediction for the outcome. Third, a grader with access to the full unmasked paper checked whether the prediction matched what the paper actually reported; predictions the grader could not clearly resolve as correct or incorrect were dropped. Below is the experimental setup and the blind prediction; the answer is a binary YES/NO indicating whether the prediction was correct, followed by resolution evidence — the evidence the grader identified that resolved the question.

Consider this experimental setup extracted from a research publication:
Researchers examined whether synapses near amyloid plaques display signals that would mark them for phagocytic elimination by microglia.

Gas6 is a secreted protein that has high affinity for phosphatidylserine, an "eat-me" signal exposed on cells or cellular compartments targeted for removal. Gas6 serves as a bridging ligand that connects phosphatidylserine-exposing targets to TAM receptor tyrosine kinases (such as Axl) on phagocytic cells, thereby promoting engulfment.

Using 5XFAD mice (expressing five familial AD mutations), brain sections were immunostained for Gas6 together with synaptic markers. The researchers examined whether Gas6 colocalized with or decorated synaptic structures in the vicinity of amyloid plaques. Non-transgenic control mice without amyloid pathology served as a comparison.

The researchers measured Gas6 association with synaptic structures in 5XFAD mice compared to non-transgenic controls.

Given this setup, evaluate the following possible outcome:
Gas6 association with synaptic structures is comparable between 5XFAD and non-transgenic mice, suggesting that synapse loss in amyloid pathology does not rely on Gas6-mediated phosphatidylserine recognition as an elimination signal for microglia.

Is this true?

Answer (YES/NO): NO